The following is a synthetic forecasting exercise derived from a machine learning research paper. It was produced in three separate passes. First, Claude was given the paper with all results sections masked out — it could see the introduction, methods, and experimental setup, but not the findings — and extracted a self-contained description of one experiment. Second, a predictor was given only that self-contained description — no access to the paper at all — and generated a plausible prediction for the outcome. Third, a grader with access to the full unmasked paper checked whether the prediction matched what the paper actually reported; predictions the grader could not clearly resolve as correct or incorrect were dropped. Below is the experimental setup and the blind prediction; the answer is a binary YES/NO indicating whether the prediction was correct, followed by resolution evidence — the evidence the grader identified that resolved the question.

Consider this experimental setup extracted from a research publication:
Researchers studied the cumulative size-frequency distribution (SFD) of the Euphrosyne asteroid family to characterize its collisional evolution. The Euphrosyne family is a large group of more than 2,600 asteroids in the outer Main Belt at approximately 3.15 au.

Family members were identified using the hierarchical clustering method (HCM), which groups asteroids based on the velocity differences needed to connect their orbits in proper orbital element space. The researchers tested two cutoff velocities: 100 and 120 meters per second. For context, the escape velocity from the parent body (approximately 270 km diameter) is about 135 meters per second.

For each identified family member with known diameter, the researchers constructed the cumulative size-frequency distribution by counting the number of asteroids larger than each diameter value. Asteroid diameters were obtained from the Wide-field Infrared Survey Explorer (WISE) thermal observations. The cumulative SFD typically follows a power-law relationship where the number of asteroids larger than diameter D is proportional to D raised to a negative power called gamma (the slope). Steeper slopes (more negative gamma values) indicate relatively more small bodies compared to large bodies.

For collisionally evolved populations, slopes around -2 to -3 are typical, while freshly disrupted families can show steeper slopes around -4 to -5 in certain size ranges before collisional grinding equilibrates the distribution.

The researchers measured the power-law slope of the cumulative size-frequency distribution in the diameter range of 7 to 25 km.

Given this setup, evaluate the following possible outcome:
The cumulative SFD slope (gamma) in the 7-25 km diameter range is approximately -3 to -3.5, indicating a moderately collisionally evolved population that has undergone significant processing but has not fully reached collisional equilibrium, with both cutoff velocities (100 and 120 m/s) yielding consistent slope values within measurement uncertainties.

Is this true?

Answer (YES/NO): NO